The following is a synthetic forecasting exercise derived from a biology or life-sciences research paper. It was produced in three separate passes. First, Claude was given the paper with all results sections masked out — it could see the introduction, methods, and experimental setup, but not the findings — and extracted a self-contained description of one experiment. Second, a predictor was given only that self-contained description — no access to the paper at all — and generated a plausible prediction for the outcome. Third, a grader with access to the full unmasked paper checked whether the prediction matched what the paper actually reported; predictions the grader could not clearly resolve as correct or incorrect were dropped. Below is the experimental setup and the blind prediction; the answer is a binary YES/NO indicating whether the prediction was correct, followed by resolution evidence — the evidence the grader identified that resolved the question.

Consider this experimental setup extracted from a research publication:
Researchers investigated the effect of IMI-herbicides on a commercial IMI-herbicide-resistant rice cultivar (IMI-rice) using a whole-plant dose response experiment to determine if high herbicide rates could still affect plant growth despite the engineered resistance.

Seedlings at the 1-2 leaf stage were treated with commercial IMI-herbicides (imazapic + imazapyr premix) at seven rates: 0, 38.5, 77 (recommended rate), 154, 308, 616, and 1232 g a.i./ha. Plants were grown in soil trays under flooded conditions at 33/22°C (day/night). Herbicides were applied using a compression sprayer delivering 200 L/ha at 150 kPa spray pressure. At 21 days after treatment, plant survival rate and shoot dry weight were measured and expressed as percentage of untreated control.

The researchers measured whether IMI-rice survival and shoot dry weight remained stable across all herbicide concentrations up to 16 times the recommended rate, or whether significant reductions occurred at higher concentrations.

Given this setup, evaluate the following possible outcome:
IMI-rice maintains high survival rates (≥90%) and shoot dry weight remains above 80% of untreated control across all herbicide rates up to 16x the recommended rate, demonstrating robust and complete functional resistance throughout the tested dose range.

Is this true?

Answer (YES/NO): NO